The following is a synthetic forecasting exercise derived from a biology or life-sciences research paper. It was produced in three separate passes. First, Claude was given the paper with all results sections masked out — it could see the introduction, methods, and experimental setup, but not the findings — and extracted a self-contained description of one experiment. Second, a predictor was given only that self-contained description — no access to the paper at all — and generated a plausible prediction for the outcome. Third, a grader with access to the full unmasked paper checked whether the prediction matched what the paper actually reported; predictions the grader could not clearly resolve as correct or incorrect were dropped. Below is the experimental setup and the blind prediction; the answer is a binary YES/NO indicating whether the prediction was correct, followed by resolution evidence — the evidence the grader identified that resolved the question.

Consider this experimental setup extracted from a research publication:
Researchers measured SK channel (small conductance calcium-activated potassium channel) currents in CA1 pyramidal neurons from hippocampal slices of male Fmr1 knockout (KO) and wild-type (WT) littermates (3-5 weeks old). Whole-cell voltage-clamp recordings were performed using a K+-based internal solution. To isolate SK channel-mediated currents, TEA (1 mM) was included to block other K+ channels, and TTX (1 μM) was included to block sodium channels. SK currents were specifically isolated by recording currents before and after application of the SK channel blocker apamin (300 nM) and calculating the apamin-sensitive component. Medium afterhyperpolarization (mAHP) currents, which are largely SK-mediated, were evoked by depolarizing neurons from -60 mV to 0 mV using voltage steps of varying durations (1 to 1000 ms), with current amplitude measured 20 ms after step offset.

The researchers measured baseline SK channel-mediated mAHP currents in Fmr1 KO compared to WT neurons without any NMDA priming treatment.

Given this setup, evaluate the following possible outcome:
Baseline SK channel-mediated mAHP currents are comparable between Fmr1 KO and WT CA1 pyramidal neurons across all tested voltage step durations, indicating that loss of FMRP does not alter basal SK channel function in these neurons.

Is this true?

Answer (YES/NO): NO